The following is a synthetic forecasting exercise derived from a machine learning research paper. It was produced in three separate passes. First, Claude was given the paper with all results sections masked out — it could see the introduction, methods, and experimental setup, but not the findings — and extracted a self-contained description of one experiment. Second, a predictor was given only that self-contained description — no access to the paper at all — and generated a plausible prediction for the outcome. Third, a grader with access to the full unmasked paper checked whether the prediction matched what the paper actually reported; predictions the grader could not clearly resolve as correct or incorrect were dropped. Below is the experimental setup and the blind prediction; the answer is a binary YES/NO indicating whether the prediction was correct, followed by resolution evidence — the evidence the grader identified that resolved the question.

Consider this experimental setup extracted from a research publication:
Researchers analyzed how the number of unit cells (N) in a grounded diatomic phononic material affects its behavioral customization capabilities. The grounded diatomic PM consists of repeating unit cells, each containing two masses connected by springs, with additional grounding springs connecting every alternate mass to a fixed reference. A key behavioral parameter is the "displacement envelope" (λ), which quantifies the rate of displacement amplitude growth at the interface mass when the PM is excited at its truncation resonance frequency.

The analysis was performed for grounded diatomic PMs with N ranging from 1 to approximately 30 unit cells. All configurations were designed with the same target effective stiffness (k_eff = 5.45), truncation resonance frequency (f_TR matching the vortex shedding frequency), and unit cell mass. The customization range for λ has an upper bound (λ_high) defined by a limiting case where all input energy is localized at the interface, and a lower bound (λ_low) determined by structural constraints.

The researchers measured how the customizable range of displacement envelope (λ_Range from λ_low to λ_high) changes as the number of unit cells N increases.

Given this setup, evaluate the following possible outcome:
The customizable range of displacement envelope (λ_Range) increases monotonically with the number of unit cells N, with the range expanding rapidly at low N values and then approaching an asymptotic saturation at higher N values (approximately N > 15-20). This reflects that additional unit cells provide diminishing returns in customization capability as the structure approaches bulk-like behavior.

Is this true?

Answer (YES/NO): NO